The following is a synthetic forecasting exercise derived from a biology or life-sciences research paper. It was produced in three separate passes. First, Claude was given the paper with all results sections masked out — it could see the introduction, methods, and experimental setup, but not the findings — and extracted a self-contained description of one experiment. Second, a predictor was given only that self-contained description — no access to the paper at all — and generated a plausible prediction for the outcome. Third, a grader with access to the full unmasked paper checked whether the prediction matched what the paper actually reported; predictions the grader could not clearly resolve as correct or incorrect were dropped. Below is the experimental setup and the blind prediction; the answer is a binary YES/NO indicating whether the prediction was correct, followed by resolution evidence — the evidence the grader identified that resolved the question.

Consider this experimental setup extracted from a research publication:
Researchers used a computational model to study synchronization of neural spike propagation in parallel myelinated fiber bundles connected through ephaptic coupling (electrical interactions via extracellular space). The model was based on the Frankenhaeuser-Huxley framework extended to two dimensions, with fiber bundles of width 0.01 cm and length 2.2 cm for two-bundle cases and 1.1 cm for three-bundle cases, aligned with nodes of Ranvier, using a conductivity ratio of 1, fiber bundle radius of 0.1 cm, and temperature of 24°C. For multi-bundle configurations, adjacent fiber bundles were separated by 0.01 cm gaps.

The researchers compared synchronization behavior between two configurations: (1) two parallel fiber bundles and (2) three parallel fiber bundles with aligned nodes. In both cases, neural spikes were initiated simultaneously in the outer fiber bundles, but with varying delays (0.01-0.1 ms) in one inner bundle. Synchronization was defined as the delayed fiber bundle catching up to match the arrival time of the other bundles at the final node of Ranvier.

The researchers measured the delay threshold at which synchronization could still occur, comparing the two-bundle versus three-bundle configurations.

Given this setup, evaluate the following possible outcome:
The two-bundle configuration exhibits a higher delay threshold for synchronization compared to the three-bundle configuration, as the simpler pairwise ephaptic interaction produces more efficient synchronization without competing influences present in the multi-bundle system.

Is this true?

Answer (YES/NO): YES